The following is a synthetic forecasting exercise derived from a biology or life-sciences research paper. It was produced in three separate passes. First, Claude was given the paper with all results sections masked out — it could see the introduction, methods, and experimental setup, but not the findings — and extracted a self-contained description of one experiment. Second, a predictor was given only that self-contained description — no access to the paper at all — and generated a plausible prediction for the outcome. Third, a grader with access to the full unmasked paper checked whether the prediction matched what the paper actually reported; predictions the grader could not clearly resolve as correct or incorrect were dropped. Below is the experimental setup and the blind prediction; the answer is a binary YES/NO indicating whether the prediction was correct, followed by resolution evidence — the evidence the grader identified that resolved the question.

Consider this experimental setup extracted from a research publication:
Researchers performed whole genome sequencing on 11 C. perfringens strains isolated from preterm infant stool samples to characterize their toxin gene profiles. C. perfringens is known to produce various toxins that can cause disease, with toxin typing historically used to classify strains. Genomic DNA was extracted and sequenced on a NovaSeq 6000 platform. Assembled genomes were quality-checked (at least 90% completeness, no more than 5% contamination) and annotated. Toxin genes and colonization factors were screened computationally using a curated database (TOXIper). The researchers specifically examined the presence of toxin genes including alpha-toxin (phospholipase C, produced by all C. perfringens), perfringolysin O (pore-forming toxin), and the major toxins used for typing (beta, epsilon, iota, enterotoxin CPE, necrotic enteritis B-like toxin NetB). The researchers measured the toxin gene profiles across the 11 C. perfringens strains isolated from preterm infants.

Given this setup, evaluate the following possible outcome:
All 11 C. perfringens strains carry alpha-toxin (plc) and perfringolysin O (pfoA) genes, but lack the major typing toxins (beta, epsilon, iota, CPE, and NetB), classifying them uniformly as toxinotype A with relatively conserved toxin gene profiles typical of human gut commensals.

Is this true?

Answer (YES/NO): NO